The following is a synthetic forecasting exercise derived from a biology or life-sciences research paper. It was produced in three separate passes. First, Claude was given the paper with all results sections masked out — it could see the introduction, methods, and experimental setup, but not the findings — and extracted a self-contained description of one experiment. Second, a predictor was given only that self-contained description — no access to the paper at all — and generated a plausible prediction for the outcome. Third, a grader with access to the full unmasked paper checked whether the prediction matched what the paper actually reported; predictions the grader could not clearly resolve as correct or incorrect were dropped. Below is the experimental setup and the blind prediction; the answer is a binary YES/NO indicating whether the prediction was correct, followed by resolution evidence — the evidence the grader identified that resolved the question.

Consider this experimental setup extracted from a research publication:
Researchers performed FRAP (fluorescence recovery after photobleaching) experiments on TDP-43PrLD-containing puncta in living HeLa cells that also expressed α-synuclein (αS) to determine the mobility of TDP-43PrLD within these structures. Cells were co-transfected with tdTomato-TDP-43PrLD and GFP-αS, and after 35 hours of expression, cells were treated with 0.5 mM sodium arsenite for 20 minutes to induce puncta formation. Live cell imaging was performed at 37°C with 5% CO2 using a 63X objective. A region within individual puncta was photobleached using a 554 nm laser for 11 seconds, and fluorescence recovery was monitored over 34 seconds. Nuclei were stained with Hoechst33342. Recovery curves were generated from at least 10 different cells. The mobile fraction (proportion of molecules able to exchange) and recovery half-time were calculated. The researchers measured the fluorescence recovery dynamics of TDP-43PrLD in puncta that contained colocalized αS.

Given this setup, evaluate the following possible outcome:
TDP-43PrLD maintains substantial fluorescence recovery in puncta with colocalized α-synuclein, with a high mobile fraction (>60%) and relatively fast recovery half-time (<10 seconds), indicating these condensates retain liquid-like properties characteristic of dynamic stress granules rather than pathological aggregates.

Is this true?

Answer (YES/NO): NO